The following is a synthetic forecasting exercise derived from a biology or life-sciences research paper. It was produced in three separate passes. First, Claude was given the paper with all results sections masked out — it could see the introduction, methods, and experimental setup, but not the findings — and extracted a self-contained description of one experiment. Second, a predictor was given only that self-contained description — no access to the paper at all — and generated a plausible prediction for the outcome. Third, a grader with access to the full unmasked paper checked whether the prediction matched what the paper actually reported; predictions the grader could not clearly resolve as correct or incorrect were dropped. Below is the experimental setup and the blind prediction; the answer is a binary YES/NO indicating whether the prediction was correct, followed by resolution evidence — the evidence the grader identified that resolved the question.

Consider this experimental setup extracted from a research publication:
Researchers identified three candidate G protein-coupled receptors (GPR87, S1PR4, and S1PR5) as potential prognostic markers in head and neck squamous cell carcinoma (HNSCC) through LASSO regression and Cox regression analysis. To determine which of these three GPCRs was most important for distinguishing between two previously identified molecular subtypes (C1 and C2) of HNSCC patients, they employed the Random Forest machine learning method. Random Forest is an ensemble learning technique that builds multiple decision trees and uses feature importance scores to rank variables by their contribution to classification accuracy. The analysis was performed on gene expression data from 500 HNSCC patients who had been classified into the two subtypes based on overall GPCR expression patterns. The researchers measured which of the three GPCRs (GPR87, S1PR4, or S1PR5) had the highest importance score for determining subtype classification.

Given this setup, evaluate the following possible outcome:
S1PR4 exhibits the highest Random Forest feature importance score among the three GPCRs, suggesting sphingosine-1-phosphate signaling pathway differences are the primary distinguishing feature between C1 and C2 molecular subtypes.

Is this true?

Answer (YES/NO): YES